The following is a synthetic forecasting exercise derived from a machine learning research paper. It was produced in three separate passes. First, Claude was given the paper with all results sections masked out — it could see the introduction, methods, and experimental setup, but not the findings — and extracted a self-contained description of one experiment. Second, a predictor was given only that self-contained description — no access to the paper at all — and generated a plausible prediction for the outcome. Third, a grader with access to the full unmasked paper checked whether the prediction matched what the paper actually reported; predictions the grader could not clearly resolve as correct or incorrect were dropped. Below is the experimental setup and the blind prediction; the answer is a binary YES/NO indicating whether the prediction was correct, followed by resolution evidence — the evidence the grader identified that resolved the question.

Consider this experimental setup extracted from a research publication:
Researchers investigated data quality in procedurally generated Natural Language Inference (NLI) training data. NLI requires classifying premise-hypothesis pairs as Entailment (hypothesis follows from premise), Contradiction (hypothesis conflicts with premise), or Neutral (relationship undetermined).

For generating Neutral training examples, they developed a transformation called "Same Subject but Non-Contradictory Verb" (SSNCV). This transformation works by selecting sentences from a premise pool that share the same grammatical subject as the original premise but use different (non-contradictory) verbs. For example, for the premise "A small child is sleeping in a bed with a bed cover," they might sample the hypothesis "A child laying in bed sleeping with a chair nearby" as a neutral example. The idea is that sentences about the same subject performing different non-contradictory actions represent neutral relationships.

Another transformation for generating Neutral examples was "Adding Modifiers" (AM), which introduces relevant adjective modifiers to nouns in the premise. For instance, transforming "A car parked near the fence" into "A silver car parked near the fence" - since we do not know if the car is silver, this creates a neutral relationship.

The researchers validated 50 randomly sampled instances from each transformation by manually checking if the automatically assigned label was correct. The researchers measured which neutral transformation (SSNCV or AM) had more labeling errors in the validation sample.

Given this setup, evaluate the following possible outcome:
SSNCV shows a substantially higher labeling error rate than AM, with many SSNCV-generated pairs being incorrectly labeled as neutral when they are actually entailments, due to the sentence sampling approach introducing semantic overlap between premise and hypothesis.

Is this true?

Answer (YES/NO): NO